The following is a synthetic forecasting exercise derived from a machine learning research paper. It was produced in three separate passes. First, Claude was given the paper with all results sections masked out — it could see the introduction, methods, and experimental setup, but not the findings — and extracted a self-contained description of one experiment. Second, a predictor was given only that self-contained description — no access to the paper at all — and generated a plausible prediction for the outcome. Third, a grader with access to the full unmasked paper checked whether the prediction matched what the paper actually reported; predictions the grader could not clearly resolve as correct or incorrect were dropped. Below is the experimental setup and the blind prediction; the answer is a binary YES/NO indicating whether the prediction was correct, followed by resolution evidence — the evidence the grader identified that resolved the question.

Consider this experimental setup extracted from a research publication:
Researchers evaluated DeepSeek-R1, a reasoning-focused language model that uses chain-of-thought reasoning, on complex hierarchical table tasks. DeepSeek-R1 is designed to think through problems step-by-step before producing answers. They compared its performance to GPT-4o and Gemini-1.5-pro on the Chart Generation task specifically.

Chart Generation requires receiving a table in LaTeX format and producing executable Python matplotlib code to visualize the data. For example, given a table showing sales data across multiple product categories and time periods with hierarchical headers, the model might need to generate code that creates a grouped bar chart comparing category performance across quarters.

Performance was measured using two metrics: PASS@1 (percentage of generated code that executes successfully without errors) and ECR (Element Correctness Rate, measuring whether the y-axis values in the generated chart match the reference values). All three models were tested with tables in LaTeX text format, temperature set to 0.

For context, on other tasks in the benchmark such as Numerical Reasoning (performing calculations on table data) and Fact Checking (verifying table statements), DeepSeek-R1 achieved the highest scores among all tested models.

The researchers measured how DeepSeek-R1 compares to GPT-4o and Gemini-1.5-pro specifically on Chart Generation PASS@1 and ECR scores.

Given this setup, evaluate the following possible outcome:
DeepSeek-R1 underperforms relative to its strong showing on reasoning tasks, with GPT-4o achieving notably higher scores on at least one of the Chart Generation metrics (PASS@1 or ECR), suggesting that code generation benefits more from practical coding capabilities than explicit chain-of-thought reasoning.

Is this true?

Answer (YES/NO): YES